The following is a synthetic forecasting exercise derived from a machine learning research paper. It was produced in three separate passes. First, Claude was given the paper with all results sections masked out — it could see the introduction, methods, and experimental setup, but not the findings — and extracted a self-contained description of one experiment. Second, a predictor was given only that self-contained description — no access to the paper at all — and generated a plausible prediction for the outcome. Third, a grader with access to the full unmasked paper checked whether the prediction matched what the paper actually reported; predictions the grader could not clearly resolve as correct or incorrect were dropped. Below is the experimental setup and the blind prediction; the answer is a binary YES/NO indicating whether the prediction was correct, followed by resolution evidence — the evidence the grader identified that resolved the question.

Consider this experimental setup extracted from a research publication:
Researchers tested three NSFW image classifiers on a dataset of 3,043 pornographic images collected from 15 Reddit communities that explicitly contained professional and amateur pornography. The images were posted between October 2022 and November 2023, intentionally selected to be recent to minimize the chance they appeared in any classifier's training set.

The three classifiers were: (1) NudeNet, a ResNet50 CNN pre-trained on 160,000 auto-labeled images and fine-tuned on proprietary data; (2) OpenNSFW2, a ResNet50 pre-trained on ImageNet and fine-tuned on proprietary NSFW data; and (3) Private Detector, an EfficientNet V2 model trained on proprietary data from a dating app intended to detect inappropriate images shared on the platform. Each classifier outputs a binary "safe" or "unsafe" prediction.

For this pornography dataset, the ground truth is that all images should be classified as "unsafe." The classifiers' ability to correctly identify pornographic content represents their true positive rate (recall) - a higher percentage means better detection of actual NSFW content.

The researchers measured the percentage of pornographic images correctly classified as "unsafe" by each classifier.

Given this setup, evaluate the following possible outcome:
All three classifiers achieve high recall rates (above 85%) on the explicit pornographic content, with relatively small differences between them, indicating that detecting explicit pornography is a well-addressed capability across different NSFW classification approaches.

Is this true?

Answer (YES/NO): NO